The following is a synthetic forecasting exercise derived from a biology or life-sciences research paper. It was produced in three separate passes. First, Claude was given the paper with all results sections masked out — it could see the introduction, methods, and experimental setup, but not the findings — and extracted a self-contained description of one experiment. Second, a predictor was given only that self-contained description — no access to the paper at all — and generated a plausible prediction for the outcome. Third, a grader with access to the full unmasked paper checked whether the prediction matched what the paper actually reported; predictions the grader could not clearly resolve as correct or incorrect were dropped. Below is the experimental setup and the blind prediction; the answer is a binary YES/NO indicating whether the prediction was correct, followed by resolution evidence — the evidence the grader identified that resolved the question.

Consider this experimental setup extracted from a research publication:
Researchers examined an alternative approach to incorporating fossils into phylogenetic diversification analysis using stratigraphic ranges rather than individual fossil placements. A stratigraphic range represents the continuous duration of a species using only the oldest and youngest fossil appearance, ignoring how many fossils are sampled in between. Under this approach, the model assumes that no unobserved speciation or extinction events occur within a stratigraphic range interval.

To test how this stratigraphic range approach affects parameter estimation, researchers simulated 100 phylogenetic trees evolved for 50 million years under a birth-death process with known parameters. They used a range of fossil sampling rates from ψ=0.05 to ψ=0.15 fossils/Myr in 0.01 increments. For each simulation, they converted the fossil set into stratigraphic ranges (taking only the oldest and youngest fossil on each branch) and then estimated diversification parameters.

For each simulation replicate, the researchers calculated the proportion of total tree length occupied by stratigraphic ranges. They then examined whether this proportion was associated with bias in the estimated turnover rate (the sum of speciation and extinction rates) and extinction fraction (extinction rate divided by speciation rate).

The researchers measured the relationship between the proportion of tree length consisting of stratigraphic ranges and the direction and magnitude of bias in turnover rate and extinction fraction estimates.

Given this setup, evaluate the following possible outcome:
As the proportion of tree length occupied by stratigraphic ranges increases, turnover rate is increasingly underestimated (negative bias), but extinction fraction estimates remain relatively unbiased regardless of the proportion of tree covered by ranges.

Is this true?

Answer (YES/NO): YES